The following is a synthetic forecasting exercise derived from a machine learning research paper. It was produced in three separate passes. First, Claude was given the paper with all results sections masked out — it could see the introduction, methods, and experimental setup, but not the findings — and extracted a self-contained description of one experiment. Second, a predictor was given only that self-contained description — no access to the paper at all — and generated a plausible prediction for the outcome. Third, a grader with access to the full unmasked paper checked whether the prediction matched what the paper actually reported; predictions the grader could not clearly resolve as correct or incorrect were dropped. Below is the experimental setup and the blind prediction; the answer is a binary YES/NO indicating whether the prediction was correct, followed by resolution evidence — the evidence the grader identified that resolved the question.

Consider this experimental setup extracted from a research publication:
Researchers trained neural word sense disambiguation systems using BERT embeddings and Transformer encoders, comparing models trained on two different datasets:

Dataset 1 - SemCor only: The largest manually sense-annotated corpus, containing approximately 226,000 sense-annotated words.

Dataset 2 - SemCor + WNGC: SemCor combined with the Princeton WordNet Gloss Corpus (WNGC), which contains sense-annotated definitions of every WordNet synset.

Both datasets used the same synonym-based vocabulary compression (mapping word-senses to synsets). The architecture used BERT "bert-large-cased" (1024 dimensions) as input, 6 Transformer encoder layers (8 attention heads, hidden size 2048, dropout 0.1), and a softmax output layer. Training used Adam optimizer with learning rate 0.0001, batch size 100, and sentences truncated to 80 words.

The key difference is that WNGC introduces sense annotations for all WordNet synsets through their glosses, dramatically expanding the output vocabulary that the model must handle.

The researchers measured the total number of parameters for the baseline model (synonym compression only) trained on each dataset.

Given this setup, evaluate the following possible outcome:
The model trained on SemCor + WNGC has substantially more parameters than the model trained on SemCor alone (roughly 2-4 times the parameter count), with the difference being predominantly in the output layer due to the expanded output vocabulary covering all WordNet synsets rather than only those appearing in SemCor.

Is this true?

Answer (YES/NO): NO